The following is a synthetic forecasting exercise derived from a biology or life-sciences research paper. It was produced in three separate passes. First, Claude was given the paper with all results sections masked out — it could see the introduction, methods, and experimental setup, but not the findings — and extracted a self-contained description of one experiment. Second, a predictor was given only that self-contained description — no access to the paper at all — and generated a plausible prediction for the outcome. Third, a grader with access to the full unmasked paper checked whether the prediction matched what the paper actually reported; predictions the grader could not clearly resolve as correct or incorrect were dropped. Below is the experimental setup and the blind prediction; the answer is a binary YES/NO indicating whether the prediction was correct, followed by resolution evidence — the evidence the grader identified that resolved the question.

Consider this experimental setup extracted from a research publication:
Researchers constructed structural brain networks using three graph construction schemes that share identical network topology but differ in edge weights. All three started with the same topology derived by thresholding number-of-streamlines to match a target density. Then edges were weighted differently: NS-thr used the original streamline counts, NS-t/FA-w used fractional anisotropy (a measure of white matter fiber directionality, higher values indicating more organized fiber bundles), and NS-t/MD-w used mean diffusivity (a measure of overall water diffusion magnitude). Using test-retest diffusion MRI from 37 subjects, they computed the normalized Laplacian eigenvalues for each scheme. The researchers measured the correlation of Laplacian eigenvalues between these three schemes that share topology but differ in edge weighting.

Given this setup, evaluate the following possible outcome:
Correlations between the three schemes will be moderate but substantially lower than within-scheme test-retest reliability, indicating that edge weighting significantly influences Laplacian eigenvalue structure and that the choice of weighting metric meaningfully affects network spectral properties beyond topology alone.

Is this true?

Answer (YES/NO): YES